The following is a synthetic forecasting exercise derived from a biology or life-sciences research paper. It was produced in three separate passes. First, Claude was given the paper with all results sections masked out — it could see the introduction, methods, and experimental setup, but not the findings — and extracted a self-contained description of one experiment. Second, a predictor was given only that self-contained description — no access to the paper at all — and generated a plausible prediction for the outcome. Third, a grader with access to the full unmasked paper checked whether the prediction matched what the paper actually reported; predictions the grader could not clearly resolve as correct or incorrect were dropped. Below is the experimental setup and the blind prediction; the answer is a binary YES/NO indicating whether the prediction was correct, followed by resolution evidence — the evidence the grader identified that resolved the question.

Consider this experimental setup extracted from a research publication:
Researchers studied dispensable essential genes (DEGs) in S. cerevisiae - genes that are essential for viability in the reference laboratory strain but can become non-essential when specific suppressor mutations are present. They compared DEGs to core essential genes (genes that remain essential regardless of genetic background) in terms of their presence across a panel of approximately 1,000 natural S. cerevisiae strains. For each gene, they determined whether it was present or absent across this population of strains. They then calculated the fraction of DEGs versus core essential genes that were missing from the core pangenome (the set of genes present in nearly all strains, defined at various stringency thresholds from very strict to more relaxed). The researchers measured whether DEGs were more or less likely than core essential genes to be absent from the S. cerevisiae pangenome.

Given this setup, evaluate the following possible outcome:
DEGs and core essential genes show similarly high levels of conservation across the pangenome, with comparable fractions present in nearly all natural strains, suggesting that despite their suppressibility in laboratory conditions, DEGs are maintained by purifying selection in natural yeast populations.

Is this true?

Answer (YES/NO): NO